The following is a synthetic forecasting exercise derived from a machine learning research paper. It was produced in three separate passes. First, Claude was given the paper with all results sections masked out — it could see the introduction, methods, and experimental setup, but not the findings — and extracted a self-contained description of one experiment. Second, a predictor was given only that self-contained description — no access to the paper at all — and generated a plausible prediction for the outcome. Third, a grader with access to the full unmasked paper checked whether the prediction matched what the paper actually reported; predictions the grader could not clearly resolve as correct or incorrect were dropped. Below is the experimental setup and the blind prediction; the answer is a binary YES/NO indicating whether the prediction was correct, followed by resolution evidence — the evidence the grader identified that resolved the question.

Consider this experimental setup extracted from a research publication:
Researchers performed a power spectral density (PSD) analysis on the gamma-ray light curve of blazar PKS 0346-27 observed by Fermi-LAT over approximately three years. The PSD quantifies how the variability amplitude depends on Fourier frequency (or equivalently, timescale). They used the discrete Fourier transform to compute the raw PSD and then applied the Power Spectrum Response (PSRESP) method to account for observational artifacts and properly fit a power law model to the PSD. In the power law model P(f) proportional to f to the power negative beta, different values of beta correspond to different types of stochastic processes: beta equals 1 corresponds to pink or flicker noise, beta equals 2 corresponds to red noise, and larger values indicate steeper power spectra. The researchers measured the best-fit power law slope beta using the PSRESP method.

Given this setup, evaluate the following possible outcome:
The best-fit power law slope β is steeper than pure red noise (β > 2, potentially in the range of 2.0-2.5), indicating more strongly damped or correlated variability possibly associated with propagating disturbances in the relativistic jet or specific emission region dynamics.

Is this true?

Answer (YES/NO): YES